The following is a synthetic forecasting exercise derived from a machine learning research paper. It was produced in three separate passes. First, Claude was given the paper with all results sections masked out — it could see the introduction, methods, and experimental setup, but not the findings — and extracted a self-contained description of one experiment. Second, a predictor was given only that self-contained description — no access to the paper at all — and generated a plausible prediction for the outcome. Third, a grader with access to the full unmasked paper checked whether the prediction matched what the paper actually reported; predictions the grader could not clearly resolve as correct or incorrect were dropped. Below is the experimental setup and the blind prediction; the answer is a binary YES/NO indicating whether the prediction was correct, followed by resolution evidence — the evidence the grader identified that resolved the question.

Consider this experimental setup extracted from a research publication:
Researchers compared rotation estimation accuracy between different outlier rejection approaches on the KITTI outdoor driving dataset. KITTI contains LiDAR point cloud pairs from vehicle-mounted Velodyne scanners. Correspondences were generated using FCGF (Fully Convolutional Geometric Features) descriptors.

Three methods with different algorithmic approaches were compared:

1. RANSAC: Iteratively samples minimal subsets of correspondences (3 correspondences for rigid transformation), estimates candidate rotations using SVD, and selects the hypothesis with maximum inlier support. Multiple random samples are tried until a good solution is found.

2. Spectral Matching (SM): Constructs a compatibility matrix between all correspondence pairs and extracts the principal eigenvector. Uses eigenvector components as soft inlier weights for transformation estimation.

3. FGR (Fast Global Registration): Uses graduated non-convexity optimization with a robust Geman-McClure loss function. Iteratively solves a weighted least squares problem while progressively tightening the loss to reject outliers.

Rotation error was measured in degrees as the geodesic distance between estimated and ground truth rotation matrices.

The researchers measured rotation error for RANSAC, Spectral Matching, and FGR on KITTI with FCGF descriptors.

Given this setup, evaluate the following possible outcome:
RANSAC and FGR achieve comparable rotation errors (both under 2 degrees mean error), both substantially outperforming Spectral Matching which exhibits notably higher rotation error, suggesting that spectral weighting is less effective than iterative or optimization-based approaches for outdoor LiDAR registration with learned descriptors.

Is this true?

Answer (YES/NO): NO